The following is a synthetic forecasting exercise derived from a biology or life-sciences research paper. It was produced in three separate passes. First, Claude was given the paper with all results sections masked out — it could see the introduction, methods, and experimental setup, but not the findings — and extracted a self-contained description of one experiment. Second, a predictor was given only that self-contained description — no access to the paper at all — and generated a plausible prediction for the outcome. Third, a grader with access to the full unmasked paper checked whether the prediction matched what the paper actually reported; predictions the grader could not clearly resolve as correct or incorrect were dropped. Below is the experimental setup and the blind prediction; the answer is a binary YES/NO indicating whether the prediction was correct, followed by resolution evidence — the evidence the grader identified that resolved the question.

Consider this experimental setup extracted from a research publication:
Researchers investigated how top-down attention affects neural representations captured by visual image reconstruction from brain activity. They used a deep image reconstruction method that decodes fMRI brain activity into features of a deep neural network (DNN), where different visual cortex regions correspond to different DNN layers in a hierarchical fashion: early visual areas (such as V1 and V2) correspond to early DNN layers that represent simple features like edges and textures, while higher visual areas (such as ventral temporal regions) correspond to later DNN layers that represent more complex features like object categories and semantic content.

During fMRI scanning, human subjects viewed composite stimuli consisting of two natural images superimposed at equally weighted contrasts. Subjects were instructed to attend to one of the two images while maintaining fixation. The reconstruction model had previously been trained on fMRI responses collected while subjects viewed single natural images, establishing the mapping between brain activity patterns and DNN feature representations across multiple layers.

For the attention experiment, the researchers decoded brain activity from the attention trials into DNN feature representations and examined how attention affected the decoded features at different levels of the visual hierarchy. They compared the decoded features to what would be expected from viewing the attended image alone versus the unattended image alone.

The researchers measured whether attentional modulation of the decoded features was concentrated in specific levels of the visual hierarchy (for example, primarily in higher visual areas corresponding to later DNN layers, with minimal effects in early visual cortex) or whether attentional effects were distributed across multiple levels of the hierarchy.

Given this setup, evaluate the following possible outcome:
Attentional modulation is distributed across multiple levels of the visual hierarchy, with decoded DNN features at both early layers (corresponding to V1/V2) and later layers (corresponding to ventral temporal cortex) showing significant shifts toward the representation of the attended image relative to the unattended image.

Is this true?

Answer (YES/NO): NO